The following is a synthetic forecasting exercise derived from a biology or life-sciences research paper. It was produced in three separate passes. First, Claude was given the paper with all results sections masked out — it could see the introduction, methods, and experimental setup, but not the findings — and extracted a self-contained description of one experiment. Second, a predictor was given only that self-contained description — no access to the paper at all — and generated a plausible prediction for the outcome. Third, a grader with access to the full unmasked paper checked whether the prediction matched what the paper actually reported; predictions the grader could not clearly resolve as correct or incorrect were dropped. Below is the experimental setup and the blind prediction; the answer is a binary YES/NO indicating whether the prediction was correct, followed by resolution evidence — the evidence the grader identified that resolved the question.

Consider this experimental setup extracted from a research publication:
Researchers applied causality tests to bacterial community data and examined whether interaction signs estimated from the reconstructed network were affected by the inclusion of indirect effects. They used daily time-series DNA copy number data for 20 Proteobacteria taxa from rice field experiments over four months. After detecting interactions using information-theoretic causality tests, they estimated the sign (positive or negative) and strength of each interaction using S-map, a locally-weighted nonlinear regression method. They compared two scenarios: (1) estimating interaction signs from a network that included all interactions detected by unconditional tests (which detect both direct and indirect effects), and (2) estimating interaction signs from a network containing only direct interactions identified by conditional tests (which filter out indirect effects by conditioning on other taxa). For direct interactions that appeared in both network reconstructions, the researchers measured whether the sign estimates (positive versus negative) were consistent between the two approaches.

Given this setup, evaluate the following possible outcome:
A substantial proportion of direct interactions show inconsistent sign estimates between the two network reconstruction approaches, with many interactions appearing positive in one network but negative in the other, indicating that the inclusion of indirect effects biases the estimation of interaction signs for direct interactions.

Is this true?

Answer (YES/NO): NO